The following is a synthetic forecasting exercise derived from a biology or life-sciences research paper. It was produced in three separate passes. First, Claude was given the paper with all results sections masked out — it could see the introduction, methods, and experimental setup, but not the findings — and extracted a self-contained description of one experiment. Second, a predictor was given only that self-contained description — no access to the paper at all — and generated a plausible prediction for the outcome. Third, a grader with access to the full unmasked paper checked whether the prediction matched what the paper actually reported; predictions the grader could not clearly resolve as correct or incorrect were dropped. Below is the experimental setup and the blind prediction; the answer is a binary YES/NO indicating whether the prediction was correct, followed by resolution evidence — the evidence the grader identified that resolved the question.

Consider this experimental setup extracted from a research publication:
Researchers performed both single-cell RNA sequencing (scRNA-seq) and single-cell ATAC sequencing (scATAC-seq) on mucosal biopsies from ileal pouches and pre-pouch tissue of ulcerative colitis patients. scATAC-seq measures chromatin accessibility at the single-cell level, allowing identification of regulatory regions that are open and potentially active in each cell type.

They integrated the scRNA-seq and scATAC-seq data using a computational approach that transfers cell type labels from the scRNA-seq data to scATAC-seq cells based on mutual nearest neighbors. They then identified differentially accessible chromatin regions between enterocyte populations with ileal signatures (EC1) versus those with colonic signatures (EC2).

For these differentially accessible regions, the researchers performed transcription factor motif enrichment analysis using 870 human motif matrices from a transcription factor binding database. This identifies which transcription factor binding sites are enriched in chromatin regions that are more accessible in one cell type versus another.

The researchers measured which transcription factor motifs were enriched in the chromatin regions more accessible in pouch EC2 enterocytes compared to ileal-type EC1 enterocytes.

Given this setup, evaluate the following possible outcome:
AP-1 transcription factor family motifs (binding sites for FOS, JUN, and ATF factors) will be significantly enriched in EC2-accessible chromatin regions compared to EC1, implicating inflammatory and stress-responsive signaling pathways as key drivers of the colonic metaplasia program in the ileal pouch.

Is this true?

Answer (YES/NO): NO